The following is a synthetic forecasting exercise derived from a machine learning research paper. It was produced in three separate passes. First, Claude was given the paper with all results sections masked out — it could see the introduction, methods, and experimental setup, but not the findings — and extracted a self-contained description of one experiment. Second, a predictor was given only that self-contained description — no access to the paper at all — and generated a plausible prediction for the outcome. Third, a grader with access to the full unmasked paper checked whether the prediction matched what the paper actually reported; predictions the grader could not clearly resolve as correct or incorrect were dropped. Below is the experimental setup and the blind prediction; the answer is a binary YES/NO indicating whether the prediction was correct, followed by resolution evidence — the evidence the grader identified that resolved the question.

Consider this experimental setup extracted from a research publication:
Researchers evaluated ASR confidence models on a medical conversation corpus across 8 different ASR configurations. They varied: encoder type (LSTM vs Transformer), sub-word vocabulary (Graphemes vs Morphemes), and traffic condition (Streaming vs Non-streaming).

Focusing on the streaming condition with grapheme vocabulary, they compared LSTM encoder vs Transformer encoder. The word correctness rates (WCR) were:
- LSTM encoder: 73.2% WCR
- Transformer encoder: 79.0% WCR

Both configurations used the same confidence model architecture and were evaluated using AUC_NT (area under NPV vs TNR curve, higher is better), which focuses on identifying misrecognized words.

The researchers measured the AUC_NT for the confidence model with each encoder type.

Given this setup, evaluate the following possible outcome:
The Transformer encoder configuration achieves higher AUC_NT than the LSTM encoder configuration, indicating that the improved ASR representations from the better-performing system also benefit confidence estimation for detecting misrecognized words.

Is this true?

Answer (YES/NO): NO